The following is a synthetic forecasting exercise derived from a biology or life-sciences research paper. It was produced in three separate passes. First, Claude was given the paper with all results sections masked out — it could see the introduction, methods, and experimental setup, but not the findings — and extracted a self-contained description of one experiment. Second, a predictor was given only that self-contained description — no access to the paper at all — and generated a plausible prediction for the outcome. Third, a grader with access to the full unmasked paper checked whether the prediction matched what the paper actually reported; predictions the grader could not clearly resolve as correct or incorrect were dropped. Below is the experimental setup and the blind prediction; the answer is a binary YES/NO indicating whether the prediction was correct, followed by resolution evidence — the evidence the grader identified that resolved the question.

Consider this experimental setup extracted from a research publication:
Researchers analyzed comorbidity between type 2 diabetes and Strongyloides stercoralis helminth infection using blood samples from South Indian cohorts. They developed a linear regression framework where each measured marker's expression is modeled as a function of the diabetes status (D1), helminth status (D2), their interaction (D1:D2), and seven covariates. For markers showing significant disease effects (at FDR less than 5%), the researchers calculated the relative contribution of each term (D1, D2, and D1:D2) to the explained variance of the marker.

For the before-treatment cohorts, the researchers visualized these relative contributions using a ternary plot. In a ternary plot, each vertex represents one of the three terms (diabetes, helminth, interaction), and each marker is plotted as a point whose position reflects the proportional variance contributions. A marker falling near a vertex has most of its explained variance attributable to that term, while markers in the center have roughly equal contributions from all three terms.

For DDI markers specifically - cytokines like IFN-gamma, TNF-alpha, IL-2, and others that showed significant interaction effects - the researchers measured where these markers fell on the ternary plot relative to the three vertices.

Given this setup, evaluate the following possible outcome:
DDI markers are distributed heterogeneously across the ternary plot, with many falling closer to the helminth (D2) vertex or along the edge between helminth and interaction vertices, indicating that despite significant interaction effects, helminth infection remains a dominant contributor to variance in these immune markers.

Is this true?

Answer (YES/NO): NO